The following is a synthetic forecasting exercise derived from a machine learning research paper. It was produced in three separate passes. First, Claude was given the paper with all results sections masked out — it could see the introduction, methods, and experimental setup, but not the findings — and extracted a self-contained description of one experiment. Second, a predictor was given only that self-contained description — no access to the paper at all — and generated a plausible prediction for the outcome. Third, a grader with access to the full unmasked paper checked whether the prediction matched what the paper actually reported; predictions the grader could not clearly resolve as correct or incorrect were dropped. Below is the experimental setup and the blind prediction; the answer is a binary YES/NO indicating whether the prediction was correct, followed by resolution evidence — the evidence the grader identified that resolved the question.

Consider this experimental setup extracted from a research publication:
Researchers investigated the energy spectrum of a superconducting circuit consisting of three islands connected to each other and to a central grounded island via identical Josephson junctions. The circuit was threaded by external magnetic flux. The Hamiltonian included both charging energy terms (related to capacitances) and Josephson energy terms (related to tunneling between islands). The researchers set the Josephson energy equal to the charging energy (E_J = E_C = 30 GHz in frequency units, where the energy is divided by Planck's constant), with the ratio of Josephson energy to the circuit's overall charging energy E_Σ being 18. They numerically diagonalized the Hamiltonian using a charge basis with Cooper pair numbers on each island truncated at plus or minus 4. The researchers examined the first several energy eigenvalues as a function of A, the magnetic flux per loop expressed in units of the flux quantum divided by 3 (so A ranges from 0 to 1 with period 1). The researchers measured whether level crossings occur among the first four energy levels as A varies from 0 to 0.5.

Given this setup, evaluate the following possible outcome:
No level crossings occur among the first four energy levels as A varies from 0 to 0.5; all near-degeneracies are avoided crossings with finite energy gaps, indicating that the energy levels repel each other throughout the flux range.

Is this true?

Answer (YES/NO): NO